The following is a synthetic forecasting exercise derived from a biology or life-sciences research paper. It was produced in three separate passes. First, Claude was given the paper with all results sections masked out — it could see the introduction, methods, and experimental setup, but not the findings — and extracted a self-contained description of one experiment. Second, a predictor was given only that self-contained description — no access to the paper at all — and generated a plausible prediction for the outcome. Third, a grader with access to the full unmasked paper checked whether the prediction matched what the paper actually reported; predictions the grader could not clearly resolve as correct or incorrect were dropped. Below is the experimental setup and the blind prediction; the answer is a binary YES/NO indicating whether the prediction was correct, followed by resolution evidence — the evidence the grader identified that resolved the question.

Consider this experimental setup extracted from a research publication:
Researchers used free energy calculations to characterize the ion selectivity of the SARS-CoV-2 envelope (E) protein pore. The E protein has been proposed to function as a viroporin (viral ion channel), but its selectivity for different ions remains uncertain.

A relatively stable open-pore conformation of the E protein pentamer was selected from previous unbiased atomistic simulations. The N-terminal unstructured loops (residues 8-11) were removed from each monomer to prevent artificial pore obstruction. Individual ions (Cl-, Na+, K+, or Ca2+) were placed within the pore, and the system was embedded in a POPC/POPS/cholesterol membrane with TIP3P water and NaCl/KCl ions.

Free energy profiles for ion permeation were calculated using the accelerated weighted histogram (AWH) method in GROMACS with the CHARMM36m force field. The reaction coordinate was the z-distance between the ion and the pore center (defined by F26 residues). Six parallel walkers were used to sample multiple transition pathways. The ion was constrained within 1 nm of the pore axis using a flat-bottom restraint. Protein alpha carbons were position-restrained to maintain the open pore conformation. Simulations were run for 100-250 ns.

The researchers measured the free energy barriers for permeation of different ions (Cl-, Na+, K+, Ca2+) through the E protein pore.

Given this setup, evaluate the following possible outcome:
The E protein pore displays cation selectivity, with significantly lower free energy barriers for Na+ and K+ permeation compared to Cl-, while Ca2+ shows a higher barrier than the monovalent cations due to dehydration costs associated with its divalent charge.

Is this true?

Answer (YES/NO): NO